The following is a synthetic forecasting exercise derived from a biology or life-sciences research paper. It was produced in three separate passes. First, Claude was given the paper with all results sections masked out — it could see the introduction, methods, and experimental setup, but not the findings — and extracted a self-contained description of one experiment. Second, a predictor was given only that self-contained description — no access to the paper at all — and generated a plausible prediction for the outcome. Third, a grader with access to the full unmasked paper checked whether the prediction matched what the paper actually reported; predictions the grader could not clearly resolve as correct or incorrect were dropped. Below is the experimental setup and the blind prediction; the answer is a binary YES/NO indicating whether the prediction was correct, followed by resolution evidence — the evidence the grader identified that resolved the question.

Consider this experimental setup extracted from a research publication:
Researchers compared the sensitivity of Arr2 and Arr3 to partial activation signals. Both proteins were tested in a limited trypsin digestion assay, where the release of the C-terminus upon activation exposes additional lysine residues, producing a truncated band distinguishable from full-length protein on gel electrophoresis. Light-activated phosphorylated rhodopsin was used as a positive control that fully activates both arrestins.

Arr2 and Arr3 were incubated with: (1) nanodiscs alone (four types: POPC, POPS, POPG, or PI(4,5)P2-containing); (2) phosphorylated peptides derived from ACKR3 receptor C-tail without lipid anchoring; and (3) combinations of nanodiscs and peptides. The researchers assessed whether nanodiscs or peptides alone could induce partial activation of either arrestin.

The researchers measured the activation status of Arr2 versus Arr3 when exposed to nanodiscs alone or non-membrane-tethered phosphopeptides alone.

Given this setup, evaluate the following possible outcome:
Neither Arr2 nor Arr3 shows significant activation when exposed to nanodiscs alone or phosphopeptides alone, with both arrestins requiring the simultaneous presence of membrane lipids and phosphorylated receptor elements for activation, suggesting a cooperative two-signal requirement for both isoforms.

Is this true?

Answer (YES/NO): NO